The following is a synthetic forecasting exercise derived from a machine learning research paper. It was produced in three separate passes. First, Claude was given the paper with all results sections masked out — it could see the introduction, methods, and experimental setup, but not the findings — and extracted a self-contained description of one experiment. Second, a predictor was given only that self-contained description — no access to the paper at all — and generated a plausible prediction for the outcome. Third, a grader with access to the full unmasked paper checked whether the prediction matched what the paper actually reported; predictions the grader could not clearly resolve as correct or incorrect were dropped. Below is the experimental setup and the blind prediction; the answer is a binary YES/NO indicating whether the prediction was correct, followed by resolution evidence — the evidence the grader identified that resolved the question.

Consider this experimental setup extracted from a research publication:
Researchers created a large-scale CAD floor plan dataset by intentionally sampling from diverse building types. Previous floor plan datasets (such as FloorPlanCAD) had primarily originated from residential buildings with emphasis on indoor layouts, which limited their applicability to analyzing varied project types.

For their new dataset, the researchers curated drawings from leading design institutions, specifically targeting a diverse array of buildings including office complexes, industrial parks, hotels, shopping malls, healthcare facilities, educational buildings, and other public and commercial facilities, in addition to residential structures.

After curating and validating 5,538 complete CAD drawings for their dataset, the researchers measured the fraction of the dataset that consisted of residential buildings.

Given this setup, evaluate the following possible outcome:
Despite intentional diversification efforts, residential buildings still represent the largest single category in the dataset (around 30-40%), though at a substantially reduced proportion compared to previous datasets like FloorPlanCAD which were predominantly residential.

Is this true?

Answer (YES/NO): NO